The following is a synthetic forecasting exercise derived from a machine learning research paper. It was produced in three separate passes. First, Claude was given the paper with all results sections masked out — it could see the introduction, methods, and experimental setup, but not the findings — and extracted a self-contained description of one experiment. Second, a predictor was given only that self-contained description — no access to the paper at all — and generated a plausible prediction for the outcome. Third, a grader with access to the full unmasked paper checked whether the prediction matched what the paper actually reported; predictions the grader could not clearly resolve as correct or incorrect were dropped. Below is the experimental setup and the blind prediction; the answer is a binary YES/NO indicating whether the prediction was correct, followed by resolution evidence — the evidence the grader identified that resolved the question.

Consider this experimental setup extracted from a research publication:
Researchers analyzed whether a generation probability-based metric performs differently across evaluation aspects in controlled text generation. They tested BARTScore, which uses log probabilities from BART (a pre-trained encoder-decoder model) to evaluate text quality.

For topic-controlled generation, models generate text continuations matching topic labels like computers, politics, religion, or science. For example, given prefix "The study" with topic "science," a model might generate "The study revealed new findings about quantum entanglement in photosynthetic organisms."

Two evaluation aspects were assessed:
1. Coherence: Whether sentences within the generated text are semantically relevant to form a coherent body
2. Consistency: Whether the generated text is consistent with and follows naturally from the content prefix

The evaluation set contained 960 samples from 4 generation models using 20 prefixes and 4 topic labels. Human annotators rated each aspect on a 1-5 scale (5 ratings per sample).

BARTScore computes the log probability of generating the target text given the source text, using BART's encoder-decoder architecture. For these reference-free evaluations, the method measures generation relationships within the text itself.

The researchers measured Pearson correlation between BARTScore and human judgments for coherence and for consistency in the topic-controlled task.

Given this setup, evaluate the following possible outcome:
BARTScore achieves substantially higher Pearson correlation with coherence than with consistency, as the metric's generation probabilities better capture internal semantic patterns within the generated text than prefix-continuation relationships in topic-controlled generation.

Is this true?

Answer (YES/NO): NO